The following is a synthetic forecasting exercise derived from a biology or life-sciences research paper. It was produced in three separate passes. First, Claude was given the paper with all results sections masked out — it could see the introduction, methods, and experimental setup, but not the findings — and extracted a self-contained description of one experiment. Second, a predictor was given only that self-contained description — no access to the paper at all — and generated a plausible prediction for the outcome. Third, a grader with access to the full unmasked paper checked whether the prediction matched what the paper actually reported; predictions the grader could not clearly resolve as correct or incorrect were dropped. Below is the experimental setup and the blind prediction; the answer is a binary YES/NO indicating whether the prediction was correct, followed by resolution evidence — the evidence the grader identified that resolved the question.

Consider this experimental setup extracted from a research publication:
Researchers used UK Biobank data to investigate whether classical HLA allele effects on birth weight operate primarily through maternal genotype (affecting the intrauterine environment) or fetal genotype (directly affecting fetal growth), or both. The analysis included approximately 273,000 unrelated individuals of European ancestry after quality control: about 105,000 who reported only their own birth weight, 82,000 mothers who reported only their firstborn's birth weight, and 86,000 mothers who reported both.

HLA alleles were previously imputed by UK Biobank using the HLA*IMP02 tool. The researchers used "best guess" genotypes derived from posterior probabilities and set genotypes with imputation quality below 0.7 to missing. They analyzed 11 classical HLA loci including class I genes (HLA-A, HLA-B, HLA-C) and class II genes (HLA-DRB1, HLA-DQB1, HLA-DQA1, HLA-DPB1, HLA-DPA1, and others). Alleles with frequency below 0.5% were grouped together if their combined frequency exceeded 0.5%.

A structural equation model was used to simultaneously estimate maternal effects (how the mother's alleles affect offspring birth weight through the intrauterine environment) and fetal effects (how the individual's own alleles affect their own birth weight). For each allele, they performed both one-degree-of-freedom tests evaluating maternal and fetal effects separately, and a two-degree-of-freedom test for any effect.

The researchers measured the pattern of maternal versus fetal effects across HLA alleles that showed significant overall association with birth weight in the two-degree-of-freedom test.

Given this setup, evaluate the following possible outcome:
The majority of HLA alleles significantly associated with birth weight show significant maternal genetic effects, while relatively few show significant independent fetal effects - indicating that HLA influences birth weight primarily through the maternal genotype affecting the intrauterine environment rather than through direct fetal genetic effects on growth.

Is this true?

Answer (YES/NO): YES